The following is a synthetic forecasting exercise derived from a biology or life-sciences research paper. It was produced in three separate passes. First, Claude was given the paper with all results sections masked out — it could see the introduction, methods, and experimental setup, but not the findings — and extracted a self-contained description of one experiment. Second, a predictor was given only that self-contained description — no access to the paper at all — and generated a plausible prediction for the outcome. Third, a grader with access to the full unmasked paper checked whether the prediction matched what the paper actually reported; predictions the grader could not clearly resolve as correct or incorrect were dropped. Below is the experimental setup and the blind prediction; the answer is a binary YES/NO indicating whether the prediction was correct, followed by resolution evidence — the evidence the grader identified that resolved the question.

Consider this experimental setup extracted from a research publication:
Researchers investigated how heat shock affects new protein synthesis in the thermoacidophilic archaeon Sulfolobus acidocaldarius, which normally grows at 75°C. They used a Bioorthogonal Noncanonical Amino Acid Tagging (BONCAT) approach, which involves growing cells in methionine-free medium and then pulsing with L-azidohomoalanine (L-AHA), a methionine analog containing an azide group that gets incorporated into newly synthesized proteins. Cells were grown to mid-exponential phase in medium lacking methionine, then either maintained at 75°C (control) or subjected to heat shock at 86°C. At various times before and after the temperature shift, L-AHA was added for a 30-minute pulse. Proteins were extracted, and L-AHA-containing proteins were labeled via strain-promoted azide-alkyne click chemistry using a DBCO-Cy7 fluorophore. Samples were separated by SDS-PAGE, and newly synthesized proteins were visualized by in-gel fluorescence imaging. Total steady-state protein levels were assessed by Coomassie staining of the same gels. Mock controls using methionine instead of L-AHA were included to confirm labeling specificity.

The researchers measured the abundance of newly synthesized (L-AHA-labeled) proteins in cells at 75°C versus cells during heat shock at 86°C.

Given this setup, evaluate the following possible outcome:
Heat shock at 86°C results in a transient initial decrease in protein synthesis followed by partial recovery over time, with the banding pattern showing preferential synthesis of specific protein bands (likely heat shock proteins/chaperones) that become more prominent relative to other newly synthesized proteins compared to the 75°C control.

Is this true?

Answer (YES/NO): NO